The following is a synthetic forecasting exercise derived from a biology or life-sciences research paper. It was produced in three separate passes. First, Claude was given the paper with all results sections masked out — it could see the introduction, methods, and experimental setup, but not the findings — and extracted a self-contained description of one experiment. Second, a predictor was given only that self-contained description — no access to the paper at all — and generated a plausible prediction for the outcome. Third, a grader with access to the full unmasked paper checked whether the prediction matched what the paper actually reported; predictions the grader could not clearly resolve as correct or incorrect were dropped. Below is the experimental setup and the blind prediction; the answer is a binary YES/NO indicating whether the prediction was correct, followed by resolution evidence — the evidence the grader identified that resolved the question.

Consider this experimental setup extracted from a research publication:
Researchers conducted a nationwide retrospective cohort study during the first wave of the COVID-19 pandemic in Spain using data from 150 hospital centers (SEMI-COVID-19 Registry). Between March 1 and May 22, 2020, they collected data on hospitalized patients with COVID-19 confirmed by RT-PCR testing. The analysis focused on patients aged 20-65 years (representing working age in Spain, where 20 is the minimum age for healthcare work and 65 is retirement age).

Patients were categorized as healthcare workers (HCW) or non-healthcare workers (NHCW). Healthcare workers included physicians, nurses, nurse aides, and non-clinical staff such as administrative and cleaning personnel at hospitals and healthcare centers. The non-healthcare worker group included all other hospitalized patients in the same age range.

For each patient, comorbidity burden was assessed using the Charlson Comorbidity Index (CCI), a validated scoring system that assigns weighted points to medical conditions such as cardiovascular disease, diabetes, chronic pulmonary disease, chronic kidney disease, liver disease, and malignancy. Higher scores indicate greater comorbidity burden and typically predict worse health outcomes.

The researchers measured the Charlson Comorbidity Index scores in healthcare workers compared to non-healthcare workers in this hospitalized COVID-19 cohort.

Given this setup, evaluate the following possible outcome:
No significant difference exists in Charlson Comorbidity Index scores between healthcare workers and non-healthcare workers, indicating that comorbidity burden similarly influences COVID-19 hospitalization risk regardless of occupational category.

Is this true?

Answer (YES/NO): YES